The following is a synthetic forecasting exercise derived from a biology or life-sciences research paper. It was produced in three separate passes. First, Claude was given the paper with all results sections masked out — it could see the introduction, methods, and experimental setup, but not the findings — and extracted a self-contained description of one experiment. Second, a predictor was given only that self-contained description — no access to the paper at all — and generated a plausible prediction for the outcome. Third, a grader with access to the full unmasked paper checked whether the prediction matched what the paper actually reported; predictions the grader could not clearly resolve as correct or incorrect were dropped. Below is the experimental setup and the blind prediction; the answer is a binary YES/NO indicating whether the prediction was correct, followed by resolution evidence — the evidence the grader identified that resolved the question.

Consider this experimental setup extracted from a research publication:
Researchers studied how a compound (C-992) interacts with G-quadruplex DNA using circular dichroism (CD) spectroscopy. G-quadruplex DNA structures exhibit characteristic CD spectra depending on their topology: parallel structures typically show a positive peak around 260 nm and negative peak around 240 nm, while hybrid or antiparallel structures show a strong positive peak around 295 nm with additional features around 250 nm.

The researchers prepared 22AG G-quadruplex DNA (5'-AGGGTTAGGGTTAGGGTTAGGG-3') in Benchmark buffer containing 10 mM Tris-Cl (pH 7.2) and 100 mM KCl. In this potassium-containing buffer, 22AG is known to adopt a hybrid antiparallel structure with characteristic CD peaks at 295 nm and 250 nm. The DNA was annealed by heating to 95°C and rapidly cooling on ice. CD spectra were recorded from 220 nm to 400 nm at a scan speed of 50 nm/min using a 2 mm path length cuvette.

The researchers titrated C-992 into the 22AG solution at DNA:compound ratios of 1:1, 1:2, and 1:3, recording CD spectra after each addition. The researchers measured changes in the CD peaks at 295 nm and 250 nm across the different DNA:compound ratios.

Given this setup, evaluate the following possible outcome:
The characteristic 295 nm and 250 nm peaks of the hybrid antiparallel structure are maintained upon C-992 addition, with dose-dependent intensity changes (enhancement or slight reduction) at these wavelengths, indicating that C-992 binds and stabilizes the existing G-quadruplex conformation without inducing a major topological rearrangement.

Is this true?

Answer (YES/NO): NO